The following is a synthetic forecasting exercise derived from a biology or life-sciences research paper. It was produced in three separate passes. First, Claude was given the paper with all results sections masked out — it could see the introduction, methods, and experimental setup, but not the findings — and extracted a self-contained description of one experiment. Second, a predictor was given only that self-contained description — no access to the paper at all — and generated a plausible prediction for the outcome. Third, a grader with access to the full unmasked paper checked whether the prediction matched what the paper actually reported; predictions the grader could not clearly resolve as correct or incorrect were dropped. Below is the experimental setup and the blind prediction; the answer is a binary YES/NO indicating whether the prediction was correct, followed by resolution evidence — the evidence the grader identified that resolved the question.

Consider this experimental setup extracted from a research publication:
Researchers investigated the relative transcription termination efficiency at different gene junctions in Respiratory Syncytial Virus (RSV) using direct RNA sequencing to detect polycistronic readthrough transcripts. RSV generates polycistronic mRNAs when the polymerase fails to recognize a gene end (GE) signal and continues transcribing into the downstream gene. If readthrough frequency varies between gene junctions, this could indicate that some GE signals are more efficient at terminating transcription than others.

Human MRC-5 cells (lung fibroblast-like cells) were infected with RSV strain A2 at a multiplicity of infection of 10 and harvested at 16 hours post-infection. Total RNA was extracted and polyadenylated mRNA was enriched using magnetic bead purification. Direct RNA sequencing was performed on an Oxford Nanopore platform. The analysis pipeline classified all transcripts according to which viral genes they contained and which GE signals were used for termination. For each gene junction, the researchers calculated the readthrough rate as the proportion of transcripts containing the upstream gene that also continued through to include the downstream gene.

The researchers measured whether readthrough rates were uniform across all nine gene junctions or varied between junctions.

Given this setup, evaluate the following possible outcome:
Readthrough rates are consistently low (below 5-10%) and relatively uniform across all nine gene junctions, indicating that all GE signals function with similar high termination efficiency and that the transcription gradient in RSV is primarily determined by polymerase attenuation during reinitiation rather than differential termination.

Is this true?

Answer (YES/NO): NO